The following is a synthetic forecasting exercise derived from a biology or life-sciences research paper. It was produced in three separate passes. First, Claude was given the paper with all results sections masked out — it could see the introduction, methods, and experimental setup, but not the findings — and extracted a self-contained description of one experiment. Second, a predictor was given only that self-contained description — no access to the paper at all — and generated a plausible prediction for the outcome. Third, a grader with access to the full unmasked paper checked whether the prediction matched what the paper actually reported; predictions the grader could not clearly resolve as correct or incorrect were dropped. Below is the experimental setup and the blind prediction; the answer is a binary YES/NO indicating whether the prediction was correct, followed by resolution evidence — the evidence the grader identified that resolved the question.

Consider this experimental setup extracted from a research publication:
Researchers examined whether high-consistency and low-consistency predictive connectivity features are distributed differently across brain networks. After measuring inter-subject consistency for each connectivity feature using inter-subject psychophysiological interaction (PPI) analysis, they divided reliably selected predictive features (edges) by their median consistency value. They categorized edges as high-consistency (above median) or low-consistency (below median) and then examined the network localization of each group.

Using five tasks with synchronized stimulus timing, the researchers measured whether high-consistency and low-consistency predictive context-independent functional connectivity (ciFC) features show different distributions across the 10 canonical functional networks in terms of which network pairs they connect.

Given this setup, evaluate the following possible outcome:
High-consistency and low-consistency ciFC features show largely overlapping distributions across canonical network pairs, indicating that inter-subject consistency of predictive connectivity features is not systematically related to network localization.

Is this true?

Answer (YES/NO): NO